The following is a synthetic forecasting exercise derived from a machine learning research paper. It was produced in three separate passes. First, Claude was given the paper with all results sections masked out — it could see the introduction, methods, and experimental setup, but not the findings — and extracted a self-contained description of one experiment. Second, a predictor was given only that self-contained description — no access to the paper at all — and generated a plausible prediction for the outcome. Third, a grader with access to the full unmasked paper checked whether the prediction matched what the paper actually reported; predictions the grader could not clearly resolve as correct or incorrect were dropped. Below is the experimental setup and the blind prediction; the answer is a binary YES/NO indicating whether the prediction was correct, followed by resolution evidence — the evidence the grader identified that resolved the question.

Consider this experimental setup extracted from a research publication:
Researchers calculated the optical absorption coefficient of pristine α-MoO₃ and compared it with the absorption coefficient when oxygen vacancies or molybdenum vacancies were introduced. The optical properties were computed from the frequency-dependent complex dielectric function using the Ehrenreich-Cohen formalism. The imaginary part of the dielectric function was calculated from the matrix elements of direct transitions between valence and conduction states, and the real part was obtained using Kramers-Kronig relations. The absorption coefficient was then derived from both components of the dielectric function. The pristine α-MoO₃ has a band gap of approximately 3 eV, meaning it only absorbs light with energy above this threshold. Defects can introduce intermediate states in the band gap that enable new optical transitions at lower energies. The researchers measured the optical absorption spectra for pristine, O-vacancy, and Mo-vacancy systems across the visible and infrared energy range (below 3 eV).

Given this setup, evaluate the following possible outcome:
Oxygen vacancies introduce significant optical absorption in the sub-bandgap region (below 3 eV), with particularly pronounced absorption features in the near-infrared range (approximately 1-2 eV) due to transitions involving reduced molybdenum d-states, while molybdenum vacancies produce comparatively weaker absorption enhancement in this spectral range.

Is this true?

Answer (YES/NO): NO